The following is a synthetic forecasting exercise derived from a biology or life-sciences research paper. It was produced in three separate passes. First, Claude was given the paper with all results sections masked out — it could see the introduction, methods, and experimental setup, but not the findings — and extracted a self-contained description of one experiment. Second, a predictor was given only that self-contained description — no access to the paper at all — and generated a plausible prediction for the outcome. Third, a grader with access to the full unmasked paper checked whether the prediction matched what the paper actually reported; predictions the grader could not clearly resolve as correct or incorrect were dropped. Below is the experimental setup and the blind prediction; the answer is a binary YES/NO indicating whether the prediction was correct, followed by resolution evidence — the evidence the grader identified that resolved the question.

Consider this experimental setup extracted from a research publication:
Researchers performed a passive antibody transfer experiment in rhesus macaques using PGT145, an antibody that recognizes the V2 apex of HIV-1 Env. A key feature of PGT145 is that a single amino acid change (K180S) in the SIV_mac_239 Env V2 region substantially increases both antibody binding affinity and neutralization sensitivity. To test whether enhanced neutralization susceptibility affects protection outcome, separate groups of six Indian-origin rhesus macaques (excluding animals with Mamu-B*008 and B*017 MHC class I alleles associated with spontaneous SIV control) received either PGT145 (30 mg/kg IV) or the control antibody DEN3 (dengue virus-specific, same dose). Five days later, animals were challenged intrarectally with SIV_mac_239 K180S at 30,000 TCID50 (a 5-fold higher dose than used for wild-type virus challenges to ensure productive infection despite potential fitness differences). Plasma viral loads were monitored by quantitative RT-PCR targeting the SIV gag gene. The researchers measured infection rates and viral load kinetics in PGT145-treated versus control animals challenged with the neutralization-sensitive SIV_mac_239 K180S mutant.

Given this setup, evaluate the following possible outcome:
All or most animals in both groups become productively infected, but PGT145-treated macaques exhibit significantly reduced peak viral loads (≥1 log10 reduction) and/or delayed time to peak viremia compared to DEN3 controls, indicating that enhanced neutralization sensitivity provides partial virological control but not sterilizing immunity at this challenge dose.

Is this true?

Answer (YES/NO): YES